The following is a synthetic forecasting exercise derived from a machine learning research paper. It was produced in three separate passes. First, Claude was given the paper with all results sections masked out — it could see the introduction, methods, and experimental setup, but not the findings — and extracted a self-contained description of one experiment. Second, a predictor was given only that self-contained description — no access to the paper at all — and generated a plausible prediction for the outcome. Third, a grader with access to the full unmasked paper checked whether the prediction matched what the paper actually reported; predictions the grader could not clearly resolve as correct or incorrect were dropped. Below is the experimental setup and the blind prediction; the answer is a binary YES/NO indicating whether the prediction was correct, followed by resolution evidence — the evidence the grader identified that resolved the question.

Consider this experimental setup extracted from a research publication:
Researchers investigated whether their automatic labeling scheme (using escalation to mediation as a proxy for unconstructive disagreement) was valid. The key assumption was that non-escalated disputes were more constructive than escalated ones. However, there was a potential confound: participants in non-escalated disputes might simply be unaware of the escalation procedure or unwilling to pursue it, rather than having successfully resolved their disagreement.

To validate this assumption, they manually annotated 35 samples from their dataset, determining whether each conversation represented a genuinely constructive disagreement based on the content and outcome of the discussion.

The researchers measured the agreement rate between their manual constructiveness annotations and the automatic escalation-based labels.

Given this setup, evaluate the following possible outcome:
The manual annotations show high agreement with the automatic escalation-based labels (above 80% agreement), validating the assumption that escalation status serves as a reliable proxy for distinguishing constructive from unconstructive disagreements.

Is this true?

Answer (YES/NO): NO